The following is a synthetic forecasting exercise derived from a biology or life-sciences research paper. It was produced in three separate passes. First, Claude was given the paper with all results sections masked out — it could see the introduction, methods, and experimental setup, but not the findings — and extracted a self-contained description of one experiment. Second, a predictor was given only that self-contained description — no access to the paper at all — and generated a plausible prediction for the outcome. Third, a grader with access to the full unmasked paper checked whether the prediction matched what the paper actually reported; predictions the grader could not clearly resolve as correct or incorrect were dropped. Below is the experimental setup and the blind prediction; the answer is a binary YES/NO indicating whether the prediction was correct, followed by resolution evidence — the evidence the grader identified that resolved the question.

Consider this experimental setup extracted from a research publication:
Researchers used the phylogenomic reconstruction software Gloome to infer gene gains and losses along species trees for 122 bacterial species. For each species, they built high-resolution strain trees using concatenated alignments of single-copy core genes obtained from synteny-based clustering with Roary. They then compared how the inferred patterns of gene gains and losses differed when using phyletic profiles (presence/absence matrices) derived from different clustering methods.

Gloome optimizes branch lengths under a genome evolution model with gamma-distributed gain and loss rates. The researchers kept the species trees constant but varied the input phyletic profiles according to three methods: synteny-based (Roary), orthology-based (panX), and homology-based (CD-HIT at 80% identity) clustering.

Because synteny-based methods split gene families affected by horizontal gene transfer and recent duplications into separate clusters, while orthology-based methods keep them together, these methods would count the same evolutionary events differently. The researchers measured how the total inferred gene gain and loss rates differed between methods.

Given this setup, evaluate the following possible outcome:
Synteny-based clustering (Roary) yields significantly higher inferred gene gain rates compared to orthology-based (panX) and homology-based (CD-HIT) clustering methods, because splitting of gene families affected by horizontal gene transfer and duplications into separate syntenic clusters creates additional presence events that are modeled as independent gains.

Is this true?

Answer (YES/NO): YES